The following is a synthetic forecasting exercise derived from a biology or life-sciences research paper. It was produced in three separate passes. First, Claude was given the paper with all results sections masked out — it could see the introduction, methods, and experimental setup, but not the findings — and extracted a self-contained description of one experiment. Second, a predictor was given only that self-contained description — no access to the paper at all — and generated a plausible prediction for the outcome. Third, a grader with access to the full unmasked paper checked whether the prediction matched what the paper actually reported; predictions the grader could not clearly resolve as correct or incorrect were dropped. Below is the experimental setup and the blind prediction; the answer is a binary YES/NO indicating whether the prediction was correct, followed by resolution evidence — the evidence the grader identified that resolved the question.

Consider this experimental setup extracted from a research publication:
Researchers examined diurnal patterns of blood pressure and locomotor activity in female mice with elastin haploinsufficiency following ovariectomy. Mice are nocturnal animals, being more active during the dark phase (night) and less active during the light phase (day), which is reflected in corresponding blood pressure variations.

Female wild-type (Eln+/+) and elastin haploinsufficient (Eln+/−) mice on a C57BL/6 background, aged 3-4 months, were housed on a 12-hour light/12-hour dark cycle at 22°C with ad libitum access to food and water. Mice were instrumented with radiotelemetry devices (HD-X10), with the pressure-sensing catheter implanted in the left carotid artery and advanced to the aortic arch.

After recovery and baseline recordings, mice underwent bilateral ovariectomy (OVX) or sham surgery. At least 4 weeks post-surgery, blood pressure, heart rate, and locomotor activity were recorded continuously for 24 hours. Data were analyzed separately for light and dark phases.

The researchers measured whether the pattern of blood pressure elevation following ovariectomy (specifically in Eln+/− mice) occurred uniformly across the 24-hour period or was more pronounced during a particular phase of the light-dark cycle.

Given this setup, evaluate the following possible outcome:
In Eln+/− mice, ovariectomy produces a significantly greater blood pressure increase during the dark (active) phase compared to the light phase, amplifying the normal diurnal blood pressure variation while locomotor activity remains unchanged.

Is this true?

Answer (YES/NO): NO